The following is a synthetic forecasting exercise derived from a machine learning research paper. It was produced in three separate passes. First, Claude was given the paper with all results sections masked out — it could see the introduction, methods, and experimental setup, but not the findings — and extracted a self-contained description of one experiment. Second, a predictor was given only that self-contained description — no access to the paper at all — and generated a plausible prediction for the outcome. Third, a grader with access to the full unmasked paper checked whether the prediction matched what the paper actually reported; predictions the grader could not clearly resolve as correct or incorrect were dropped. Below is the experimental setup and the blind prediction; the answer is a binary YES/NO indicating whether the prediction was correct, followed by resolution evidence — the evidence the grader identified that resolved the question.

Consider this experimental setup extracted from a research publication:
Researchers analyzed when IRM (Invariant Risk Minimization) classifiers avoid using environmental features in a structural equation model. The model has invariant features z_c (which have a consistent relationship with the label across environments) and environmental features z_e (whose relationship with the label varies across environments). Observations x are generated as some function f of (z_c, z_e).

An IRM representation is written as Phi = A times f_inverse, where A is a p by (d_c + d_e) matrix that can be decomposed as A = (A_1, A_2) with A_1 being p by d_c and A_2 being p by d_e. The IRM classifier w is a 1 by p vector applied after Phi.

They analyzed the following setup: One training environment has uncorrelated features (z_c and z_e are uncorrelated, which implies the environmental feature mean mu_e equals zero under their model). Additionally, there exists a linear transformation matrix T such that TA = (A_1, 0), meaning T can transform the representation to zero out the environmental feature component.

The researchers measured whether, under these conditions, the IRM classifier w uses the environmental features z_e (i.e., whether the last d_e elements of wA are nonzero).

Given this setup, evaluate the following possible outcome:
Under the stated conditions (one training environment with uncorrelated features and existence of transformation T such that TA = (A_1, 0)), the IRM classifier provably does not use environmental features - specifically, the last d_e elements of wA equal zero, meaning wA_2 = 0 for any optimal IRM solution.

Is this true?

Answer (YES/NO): YES